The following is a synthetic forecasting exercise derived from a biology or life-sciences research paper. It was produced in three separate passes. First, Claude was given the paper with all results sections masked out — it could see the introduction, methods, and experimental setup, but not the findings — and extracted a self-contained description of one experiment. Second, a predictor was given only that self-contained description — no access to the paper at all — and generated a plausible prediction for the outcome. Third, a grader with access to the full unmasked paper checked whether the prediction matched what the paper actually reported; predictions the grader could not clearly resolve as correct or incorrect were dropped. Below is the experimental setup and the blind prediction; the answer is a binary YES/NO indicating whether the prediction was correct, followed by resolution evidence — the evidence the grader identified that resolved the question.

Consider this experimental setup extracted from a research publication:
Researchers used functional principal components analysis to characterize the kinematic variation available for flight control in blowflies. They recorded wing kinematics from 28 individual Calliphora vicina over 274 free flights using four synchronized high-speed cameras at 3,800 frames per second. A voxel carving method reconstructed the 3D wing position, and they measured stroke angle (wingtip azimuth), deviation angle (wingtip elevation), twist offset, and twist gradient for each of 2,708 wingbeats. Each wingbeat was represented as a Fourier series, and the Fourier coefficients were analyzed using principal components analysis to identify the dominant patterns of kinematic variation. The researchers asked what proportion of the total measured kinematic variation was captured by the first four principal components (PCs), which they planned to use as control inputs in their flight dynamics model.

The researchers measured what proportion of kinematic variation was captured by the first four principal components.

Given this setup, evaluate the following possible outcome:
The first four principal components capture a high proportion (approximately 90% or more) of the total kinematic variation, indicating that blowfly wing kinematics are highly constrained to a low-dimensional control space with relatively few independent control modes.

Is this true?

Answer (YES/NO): NO